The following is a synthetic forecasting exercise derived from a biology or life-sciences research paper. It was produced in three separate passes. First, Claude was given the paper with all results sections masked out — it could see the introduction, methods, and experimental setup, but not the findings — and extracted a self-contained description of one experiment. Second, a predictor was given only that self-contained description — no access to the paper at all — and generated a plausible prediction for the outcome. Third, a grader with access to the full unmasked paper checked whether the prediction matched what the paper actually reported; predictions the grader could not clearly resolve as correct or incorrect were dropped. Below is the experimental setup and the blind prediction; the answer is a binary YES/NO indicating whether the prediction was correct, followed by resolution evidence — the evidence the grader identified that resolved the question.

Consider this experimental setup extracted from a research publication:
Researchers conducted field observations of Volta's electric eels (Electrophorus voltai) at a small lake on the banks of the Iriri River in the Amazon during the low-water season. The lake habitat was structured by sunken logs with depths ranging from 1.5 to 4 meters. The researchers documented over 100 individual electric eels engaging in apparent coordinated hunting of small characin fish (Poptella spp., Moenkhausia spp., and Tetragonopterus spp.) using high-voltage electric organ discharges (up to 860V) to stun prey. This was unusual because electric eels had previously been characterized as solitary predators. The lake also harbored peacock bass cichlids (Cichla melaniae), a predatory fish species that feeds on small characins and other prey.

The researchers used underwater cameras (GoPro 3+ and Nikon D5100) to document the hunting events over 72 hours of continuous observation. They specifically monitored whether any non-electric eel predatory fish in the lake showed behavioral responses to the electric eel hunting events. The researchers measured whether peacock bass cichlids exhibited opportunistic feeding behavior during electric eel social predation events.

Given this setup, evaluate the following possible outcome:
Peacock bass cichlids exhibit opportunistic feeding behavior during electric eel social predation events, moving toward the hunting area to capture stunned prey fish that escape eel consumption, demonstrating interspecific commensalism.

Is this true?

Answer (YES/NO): NO